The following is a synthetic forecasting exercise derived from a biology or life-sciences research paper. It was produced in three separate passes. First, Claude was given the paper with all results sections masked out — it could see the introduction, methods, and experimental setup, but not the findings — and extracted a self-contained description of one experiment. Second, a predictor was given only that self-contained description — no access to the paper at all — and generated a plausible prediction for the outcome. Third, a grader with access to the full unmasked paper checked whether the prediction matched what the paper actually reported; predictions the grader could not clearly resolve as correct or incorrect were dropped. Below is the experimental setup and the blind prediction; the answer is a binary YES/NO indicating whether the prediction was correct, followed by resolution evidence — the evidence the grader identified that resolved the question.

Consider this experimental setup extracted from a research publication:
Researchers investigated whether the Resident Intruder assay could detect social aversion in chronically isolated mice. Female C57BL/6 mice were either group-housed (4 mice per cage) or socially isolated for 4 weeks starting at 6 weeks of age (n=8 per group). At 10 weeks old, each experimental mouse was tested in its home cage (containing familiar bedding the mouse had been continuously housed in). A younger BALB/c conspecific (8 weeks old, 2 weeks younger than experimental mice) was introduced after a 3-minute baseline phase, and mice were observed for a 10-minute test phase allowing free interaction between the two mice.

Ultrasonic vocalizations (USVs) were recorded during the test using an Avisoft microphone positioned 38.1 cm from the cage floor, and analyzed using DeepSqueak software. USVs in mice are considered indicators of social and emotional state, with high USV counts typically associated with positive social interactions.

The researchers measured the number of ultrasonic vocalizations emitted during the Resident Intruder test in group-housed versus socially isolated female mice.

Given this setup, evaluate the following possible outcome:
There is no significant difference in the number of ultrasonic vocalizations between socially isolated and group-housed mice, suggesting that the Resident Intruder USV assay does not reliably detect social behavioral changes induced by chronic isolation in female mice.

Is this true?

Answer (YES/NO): NO